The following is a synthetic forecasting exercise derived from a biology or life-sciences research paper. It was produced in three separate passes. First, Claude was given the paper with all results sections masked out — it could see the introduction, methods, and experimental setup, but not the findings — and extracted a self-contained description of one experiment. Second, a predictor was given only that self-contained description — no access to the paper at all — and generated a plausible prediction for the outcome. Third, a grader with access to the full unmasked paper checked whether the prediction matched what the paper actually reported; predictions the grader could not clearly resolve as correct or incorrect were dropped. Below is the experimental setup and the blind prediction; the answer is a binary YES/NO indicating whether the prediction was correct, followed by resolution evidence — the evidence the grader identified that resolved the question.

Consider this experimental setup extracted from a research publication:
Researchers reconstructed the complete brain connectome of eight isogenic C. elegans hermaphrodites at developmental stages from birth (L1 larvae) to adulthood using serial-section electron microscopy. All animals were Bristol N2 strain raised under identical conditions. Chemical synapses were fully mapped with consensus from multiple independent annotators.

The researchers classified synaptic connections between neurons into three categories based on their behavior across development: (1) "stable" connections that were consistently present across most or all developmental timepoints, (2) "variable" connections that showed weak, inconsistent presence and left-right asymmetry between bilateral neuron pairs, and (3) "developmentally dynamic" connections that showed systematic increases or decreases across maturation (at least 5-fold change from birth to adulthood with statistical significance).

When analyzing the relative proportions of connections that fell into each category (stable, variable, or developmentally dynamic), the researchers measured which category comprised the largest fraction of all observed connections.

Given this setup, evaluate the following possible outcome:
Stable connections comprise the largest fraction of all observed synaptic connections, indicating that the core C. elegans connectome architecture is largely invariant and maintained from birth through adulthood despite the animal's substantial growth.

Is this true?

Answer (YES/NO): NO